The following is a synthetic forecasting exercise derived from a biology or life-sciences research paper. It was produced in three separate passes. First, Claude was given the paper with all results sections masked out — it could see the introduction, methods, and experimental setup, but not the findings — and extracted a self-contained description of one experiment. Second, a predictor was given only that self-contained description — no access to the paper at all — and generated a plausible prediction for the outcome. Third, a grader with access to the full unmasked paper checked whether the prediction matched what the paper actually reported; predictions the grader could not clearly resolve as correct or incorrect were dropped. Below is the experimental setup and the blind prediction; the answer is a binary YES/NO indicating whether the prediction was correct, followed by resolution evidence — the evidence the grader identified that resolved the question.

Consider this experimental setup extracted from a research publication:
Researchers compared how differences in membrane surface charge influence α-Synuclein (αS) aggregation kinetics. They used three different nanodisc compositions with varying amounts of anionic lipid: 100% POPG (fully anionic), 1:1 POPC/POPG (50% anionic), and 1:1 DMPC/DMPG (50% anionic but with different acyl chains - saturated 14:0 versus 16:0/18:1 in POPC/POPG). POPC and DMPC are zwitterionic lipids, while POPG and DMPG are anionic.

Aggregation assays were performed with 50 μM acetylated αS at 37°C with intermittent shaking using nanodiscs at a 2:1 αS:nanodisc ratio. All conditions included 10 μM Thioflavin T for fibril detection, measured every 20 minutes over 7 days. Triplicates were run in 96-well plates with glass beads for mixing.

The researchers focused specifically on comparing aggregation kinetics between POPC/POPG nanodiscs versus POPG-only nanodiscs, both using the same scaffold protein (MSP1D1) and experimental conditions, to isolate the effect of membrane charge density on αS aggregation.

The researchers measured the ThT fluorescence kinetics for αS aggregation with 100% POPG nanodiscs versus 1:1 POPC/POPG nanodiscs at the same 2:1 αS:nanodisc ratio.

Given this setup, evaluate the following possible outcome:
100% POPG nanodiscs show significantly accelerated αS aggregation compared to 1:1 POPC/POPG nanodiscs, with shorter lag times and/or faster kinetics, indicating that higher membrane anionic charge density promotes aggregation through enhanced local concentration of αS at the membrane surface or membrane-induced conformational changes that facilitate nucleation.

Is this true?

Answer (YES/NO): NO